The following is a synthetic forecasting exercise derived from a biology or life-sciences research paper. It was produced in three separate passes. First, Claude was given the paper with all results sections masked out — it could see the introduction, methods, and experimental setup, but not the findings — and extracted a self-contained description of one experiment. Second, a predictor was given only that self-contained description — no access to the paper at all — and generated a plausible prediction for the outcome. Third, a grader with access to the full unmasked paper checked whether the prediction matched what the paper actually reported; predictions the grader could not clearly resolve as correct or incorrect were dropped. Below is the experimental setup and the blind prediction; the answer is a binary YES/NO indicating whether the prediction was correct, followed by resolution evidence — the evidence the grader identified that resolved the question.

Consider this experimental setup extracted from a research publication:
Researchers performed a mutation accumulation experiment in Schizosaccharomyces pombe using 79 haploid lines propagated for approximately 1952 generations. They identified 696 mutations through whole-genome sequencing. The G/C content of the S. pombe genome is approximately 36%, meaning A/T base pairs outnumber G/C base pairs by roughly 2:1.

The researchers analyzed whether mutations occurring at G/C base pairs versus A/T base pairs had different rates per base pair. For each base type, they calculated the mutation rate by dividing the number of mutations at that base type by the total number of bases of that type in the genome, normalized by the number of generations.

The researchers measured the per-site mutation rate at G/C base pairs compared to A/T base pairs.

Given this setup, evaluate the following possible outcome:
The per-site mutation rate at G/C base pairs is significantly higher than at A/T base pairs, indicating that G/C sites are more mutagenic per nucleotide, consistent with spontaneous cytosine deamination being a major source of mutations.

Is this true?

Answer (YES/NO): NO